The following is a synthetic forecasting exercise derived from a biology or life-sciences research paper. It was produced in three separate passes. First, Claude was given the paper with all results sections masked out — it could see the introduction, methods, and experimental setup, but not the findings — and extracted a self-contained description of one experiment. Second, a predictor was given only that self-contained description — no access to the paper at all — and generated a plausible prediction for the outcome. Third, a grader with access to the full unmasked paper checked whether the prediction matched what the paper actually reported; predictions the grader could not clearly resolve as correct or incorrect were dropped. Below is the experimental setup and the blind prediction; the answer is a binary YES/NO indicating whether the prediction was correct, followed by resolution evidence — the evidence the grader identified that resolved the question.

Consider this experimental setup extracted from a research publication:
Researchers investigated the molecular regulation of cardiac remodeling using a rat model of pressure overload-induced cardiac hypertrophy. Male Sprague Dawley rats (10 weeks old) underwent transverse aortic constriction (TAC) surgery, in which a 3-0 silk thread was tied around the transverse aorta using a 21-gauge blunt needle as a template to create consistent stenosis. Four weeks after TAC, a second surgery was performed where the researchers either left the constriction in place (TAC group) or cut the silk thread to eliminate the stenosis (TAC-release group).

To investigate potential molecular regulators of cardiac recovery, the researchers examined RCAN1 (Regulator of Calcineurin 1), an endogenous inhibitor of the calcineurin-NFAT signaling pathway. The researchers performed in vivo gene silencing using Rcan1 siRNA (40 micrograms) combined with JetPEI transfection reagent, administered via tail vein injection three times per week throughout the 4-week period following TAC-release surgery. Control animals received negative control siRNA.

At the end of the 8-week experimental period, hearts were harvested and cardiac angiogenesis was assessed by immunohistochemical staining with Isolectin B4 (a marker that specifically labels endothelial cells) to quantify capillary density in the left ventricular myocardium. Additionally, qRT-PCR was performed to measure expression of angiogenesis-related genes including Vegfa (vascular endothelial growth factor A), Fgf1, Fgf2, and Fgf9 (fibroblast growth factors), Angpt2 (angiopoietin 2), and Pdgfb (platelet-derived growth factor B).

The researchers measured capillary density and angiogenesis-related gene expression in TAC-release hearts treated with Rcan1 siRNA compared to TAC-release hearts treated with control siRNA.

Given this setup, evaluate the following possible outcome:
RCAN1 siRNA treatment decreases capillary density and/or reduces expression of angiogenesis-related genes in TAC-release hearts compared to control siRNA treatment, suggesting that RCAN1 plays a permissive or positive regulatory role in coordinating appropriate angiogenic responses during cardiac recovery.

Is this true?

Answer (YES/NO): NO